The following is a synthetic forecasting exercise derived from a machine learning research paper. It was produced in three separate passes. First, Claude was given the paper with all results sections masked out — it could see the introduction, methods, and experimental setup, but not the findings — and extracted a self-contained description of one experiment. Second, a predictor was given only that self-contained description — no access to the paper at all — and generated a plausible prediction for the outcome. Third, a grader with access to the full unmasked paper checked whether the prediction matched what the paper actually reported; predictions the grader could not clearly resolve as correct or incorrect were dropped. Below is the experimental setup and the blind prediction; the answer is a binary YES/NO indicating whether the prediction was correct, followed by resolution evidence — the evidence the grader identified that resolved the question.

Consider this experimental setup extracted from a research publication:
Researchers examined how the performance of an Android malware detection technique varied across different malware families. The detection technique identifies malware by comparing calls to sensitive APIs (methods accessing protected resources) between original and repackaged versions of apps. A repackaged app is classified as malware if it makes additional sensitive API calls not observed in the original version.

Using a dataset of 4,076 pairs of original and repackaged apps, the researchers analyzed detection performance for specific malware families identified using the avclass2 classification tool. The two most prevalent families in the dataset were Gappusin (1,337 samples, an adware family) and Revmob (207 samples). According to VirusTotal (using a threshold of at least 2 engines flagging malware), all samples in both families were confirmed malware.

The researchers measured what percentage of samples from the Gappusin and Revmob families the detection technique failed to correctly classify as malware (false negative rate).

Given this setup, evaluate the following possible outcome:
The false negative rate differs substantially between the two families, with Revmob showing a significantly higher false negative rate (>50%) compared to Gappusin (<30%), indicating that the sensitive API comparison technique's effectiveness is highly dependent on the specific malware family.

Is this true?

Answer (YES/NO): NO